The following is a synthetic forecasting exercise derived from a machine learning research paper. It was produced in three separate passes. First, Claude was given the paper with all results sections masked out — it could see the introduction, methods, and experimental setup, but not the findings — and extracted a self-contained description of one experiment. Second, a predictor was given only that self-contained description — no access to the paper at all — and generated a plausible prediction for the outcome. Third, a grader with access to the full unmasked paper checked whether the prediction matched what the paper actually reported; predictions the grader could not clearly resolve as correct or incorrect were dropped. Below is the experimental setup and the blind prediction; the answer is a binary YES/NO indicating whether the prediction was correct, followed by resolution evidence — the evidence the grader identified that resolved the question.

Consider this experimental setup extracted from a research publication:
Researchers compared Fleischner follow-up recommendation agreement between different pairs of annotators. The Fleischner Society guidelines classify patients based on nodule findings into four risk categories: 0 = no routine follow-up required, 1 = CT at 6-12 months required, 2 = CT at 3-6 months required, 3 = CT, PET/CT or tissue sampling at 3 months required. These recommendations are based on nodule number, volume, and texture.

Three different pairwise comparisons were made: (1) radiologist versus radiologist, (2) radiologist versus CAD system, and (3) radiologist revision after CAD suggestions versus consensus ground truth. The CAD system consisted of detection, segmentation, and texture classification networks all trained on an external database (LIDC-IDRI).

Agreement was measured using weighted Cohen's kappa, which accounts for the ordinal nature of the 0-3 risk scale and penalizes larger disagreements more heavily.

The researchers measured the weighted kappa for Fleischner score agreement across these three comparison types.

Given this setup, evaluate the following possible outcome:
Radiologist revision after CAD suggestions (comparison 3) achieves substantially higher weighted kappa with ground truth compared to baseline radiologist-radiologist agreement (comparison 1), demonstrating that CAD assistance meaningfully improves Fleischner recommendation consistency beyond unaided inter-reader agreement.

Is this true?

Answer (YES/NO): NO